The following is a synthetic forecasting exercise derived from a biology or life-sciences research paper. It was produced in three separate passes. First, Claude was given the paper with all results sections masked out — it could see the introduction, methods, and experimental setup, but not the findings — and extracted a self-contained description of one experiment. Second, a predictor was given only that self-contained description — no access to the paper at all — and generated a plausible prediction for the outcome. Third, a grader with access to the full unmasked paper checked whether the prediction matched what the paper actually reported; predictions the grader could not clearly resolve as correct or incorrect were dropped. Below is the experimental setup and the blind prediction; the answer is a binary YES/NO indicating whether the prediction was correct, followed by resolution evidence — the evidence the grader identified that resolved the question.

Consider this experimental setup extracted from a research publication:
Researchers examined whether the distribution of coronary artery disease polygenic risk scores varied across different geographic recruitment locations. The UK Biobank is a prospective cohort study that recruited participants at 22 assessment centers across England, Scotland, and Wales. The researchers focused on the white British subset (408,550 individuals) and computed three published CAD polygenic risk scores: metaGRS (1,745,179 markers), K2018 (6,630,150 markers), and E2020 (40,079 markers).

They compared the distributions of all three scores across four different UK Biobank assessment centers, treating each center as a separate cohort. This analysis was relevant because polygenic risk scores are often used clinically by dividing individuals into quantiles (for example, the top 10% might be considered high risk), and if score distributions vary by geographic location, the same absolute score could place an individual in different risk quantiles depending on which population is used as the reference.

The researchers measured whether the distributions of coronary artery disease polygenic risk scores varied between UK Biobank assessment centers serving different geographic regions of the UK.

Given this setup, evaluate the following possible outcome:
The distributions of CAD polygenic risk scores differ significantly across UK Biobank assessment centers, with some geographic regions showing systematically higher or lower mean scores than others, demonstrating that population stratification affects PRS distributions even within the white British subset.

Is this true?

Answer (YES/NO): YES